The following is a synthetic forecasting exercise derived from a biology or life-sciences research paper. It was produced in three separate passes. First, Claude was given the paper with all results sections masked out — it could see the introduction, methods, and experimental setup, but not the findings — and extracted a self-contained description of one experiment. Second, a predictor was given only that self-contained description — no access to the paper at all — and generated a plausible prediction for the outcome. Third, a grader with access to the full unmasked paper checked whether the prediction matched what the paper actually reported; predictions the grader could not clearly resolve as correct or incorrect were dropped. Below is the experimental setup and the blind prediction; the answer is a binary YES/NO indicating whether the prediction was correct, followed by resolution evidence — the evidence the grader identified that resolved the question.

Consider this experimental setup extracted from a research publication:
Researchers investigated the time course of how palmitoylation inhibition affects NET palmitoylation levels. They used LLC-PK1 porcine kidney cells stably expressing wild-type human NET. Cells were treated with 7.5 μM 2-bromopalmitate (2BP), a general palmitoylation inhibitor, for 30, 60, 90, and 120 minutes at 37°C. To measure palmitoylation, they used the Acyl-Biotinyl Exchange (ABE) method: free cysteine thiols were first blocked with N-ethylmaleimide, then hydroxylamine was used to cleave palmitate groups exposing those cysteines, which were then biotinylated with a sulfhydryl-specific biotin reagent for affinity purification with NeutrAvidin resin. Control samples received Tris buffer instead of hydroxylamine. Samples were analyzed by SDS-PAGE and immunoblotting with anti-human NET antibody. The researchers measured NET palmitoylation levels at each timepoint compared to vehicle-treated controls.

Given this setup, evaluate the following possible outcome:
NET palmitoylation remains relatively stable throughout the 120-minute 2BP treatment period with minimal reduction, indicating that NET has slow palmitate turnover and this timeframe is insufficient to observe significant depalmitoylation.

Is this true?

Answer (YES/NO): NO